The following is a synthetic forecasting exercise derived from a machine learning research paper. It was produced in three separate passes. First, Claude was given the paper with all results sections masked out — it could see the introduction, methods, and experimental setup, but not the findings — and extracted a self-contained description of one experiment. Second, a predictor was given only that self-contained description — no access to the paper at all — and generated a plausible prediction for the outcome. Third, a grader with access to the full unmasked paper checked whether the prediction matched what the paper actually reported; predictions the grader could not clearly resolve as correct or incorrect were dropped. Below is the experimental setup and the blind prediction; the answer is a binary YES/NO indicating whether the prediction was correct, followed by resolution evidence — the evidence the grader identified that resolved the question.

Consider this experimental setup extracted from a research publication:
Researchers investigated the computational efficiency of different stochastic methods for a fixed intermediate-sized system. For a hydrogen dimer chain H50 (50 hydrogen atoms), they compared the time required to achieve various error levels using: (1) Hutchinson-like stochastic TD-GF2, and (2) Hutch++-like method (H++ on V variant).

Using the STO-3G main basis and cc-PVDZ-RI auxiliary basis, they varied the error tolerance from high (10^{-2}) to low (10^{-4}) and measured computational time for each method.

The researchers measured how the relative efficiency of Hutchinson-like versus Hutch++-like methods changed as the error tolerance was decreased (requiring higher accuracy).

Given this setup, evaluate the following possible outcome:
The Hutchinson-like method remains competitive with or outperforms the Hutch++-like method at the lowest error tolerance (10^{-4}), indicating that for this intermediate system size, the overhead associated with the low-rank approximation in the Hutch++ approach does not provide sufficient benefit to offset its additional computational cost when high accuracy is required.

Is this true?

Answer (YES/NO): NO